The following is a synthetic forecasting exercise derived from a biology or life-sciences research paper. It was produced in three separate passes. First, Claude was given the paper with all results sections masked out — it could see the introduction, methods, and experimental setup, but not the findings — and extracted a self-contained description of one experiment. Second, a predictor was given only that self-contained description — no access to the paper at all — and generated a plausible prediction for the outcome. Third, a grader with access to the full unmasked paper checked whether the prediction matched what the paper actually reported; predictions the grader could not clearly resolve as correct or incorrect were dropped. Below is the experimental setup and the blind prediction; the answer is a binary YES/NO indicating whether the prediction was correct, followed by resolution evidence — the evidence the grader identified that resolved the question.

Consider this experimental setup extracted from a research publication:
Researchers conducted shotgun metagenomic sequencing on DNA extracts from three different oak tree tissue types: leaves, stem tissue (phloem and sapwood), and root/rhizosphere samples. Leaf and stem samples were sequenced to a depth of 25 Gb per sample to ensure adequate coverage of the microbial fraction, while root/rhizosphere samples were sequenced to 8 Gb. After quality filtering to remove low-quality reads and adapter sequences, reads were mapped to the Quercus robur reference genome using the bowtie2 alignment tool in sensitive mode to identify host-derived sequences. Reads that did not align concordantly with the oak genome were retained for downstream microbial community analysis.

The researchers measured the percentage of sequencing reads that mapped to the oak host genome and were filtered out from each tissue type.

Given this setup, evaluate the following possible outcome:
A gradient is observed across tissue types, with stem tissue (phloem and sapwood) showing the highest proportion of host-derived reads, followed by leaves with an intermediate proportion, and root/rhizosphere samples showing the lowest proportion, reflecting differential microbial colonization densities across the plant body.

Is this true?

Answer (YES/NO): YES